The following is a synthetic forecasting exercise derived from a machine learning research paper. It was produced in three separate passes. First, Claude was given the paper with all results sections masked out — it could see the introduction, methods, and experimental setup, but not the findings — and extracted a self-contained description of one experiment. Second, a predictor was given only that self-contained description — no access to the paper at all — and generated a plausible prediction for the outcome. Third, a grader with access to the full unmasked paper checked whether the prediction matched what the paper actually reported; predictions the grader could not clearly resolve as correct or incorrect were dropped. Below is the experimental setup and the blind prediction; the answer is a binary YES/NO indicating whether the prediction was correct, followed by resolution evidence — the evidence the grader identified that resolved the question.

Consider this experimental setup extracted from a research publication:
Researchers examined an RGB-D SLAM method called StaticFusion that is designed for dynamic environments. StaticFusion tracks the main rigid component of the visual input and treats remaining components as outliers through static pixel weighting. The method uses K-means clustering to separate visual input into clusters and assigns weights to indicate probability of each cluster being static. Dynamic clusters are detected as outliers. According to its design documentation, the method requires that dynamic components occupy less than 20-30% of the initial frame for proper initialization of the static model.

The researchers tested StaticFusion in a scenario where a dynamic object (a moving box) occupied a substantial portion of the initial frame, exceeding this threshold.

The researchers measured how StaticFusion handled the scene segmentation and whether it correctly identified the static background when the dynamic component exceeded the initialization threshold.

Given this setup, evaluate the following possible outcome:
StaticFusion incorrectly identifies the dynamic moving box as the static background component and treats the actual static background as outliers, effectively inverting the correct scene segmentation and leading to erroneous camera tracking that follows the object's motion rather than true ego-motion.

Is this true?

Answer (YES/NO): NO